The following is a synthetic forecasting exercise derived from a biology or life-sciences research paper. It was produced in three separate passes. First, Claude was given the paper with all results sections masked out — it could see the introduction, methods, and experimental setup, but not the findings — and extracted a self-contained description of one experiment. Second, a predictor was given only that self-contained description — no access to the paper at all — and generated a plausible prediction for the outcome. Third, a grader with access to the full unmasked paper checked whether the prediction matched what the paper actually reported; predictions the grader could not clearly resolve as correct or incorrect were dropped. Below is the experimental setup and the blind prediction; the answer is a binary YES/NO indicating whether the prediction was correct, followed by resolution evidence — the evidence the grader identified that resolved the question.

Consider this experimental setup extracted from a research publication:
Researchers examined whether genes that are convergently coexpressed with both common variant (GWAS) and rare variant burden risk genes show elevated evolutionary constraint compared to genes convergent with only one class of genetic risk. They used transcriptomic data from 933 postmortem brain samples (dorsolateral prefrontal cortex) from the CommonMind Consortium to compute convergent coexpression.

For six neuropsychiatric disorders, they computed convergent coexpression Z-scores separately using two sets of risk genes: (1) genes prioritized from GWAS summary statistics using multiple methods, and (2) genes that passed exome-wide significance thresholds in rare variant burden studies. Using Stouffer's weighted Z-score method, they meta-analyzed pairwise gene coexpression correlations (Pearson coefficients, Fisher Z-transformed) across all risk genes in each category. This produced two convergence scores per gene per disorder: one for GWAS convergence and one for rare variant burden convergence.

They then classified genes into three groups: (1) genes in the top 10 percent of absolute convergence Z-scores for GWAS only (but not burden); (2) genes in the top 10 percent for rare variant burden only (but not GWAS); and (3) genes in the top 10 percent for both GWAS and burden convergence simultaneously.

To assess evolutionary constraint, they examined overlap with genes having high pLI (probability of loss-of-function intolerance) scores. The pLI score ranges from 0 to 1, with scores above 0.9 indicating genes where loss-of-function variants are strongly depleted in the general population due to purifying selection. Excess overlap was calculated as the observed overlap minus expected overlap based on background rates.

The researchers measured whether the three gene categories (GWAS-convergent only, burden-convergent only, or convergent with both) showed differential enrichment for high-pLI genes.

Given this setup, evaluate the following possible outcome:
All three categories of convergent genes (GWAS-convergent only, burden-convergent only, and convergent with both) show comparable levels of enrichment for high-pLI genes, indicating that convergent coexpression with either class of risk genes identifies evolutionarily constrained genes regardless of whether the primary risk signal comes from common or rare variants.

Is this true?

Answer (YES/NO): NO